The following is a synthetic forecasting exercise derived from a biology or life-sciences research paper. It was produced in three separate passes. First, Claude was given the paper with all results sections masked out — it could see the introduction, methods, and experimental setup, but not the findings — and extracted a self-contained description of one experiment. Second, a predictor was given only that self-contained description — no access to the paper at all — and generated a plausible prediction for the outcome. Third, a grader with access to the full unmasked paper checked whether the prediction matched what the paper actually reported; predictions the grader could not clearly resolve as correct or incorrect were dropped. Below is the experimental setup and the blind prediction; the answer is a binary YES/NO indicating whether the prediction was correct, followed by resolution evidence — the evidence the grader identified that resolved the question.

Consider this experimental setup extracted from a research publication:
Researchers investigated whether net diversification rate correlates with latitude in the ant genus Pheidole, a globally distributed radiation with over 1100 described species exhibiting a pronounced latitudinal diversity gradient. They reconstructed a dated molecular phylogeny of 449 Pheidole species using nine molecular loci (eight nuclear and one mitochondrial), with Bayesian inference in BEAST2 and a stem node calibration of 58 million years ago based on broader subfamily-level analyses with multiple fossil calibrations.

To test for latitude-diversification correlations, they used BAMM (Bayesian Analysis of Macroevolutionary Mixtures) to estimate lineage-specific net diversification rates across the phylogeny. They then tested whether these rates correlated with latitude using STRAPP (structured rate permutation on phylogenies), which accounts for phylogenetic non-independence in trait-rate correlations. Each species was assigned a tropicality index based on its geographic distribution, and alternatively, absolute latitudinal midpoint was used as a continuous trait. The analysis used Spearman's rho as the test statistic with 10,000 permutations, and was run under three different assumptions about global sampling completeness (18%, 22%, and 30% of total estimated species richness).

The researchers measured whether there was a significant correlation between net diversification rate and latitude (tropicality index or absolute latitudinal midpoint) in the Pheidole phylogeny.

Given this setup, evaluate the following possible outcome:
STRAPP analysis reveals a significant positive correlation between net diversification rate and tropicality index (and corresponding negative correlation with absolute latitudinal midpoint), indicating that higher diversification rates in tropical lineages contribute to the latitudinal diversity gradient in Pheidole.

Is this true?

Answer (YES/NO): NO